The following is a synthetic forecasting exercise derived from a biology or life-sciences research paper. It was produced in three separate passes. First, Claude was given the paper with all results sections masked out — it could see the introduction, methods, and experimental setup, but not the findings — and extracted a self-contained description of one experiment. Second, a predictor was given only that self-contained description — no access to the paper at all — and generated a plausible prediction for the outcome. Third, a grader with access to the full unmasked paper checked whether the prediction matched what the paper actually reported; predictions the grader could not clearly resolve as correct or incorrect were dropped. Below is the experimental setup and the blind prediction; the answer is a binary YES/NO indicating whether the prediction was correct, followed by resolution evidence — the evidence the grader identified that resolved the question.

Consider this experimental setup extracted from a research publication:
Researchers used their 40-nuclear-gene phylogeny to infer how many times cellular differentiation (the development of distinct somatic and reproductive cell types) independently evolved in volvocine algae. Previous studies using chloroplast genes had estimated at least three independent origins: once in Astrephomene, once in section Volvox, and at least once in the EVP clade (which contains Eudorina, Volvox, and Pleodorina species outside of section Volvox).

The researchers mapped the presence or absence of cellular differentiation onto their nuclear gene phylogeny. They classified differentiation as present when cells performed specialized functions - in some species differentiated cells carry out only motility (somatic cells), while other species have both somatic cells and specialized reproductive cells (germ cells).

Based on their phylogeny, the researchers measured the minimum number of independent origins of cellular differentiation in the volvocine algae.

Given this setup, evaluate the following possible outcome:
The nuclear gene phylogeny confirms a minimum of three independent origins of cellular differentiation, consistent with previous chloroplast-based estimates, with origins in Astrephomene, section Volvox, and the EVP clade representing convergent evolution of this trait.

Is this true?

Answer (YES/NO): NO